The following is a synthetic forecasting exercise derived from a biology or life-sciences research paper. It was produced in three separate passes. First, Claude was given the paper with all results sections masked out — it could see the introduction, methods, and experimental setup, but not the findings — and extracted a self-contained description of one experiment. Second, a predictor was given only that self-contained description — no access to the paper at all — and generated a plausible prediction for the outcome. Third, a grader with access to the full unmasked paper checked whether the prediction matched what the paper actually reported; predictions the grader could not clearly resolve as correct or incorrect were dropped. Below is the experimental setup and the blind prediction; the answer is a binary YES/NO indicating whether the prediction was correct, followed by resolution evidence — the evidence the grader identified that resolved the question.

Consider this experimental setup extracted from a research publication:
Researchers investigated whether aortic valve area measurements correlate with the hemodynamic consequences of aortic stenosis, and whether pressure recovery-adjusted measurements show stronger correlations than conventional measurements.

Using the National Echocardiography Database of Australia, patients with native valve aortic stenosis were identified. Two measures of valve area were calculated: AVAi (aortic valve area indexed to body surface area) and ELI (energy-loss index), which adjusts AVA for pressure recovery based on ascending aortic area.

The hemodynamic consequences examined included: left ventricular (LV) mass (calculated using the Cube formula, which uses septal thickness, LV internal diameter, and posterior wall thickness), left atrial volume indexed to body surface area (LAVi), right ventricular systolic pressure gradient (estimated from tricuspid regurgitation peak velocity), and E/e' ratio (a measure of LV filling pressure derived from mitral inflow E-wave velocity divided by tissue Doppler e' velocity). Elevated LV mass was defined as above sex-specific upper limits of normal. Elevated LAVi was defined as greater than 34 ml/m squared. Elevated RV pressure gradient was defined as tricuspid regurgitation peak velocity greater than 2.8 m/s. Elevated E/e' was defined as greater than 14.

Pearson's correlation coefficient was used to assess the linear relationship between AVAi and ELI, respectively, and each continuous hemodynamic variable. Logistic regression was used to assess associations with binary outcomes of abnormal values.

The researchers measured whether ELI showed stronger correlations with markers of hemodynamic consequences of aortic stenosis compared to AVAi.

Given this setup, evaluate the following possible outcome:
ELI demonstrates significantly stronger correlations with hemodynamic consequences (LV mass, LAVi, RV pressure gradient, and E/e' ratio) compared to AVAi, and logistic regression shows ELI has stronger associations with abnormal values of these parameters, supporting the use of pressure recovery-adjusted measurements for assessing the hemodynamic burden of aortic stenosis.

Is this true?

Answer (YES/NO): NO